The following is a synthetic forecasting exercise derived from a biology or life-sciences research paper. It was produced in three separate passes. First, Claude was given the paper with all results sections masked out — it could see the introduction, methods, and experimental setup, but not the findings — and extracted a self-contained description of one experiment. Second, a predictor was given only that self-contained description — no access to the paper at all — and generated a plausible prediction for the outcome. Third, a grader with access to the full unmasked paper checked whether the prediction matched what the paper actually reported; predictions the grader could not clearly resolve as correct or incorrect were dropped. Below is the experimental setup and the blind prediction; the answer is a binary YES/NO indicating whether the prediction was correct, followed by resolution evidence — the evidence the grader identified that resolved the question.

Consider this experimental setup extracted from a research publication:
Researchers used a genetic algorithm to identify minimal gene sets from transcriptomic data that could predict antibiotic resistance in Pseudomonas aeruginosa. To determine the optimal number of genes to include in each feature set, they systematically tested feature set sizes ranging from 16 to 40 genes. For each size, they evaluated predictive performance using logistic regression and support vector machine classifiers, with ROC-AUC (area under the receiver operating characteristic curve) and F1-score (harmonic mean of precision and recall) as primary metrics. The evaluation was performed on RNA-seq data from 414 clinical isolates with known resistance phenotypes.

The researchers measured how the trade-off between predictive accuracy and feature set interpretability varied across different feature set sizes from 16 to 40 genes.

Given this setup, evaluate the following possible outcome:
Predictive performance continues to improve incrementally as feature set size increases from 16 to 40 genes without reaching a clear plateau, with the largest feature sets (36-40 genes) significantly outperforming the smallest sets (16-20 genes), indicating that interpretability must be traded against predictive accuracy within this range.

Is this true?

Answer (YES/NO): NO